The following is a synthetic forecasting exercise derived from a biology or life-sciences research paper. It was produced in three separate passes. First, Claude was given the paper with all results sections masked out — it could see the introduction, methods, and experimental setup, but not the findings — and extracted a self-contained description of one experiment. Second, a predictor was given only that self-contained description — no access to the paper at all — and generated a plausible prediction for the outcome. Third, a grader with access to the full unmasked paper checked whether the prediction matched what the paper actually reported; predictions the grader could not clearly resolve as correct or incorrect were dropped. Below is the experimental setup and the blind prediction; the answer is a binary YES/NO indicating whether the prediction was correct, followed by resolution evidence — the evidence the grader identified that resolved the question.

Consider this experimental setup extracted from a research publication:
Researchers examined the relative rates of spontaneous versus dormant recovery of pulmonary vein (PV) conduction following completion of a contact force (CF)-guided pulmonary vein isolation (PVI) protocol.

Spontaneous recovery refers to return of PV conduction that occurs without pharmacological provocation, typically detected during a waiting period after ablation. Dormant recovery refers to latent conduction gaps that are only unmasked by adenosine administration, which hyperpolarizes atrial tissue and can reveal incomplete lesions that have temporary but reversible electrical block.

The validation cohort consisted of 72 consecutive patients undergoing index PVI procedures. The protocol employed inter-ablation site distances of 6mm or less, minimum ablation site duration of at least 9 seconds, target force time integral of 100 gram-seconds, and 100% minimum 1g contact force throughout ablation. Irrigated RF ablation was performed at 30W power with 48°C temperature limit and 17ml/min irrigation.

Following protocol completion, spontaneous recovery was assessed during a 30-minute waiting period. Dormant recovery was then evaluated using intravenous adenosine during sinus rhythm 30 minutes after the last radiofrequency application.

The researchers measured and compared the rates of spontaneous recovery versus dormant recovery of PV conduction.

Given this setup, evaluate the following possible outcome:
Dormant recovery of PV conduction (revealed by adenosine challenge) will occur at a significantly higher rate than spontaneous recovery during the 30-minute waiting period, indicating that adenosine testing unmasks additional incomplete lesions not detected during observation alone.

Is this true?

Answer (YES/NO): NO